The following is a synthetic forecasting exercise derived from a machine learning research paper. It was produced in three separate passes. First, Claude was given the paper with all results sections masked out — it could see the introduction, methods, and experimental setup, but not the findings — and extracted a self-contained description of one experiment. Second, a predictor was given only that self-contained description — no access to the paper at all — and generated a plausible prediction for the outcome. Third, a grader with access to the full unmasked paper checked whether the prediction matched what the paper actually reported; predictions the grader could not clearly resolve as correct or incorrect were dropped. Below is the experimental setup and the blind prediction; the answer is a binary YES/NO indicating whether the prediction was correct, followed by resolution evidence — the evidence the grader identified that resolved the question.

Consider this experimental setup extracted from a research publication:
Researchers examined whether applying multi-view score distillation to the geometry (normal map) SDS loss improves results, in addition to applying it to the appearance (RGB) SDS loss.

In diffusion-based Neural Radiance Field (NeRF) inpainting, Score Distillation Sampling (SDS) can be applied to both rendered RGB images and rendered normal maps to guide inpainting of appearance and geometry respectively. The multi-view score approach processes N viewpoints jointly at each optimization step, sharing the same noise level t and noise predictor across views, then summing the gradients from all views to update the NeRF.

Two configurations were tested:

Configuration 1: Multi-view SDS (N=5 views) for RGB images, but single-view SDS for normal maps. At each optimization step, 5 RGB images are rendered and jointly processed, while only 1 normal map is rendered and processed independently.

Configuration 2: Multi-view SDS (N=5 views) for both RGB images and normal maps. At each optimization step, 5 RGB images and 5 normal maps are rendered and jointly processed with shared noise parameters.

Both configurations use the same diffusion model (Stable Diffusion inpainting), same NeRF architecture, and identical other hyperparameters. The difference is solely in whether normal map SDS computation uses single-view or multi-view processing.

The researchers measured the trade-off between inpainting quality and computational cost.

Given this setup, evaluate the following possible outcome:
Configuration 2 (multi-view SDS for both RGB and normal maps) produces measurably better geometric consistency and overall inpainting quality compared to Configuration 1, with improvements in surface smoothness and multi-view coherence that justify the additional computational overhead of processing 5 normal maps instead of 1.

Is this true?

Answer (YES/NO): NO